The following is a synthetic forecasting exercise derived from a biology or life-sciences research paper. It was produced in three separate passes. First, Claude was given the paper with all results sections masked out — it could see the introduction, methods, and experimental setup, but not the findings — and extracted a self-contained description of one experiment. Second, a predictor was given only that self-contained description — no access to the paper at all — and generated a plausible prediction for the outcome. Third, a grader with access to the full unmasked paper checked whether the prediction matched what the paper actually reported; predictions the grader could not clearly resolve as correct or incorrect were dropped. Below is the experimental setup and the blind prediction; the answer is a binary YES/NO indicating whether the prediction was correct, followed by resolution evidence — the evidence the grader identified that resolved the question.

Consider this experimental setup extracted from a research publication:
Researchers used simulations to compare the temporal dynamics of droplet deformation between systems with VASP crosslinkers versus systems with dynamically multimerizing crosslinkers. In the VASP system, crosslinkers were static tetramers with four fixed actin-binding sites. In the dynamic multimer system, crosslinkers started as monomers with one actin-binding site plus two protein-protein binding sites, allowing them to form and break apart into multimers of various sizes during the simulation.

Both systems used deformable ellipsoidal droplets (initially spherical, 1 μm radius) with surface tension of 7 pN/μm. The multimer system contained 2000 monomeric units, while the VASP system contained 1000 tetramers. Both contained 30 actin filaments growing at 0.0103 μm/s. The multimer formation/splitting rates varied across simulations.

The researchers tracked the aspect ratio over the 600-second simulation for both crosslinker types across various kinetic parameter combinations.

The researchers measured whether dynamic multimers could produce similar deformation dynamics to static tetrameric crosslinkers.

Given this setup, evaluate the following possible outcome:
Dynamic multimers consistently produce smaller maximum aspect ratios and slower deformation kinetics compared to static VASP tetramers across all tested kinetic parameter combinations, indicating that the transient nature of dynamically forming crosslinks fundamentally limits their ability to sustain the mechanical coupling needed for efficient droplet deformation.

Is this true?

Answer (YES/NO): NO